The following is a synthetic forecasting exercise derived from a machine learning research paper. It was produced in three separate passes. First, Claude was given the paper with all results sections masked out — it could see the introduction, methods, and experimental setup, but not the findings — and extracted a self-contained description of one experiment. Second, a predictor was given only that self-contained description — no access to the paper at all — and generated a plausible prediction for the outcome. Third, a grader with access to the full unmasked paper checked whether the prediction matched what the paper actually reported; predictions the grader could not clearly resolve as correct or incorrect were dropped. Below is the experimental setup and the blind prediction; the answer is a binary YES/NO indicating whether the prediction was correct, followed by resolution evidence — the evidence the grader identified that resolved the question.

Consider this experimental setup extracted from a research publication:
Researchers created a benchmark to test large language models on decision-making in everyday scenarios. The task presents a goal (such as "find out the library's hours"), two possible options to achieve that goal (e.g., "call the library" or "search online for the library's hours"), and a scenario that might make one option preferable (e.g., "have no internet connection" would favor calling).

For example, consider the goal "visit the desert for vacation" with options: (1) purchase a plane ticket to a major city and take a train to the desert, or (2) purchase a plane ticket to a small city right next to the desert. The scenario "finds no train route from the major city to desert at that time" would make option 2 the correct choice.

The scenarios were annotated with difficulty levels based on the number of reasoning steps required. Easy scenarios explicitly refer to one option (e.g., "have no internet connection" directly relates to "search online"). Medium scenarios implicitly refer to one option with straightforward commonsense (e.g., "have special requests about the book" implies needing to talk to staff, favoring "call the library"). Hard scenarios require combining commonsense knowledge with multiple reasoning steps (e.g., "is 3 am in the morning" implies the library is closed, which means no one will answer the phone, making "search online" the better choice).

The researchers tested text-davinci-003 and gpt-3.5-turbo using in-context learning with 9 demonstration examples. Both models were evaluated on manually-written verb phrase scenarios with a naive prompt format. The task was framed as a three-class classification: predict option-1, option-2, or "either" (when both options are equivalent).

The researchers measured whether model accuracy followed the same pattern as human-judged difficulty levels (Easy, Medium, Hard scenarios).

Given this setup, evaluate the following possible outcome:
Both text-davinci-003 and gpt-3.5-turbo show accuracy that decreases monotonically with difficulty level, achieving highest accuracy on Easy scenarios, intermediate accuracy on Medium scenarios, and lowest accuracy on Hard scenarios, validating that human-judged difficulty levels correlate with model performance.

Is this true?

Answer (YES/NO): YES